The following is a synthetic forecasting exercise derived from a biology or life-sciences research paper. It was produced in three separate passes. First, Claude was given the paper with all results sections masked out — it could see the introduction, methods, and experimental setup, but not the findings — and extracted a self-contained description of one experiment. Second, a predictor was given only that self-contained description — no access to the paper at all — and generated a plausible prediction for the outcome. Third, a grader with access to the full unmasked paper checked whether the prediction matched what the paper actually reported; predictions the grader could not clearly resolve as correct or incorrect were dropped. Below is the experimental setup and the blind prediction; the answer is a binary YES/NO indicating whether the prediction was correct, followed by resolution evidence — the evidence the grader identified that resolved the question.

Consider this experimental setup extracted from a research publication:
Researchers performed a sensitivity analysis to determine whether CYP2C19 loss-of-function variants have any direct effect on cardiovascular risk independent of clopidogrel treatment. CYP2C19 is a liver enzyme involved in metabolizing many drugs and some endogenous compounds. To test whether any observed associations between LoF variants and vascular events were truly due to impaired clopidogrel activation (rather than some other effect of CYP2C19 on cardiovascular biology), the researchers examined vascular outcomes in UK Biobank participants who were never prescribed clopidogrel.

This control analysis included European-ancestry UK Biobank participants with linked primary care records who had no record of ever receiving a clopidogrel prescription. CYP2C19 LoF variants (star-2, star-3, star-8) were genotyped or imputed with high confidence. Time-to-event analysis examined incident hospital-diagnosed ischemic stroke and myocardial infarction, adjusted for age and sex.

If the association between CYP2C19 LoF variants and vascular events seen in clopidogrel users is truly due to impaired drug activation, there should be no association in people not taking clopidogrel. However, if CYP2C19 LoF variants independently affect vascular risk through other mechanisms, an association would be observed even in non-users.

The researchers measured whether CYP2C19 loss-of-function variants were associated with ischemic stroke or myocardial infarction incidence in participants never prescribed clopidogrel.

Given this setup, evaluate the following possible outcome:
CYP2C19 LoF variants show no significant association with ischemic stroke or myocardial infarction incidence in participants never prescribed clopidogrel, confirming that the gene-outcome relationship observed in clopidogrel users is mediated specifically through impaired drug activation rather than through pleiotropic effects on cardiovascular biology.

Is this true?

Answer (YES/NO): YES